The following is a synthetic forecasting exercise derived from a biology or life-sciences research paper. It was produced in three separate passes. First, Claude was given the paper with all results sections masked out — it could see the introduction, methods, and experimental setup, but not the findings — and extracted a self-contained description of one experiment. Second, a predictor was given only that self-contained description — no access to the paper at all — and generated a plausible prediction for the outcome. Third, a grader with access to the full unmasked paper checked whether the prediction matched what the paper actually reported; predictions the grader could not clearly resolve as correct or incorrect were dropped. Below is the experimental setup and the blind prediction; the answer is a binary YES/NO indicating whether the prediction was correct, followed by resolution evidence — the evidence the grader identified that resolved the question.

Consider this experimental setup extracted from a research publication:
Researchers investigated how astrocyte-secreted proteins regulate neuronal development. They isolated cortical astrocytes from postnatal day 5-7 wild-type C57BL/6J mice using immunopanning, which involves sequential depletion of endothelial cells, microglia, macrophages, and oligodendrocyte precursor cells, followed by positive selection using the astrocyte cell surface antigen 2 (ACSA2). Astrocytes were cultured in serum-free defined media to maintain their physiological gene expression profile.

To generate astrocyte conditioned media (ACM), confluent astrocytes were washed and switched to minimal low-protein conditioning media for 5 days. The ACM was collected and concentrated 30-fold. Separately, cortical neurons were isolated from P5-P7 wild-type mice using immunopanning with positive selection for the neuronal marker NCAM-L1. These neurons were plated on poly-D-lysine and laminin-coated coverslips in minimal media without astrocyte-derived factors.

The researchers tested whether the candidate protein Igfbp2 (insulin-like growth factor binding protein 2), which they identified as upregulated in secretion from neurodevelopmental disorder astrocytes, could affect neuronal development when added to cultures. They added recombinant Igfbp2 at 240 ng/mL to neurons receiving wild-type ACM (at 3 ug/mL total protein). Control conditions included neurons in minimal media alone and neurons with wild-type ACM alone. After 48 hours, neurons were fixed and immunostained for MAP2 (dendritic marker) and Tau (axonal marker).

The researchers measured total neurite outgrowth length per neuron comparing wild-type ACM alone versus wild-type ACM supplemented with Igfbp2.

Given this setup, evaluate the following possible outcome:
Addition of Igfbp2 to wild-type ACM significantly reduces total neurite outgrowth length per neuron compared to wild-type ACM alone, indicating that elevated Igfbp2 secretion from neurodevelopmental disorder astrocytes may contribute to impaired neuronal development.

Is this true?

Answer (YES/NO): YES